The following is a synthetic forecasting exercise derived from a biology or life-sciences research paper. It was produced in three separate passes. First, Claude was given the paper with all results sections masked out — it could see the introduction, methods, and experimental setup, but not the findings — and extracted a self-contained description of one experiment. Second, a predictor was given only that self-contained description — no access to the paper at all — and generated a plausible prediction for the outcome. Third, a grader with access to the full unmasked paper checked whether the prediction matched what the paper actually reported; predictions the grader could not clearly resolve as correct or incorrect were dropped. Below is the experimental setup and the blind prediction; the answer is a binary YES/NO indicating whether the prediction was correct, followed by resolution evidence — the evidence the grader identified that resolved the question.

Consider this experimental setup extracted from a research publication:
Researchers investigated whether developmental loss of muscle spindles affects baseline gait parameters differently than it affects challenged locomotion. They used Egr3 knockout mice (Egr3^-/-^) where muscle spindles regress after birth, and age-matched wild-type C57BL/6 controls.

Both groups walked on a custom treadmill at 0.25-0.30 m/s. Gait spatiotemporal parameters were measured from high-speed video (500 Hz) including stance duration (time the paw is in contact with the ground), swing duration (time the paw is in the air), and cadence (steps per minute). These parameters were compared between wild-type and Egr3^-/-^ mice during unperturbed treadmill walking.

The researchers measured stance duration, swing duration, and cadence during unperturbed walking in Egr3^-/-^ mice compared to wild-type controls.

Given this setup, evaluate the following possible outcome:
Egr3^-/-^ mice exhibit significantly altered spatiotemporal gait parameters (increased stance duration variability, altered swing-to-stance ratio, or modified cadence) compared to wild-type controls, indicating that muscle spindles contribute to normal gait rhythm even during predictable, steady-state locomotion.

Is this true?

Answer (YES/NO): YES